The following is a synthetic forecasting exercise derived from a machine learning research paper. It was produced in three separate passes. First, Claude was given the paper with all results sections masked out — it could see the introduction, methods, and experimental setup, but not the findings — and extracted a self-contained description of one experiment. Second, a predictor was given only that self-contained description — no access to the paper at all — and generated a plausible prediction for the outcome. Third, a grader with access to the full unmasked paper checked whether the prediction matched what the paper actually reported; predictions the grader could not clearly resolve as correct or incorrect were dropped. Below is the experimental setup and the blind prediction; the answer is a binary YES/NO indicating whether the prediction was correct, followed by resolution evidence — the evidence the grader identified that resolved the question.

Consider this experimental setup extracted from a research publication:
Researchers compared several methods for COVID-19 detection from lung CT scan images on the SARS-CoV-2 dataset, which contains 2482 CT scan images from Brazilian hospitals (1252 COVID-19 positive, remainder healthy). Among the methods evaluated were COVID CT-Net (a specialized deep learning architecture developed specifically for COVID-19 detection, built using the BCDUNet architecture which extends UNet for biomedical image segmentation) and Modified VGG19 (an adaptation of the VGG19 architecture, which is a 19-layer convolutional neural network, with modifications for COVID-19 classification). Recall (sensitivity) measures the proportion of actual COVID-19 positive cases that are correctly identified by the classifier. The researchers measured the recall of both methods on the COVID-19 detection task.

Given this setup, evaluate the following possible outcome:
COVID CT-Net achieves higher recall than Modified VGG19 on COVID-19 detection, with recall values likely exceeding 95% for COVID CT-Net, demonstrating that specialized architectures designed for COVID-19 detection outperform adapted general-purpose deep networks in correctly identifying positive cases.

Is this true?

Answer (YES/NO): NO